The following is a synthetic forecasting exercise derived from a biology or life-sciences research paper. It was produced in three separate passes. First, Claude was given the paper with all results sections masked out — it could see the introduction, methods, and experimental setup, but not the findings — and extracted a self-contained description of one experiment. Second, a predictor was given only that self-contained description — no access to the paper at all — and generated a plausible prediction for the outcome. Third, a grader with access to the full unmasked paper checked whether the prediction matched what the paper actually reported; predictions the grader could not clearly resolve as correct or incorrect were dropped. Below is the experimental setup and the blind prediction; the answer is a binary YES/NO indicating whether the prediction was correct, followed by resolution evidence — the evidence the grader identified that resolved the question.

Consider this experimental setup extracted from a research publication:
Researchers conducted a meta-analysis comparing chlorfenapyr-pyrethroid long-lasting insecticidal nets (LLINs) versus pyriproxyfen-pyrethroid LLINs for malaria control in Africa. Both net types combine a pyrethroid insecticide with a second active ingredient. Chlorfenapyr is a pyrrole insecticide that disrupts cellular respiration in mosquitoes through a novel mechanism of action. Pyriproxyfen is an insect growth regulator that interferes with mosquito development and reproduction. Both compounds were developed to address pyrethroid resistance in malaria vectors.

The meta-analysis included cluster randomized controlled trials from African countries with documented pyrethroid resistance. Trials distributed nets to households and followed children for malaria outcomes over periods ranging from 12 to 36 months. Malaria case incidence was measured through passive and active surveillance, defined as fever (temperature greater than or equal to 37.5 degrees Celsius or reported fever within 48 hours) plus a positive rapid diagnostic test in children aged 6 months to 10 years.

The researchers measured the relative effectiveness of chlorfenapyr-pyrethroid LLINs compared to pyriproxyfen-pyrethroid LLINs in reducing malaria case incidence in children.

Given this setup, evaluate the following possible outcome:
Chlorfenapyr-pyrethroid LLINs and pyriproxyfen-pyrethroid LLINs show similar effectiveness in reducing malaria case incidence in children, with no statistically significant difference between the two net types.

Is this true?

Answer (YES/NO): YES